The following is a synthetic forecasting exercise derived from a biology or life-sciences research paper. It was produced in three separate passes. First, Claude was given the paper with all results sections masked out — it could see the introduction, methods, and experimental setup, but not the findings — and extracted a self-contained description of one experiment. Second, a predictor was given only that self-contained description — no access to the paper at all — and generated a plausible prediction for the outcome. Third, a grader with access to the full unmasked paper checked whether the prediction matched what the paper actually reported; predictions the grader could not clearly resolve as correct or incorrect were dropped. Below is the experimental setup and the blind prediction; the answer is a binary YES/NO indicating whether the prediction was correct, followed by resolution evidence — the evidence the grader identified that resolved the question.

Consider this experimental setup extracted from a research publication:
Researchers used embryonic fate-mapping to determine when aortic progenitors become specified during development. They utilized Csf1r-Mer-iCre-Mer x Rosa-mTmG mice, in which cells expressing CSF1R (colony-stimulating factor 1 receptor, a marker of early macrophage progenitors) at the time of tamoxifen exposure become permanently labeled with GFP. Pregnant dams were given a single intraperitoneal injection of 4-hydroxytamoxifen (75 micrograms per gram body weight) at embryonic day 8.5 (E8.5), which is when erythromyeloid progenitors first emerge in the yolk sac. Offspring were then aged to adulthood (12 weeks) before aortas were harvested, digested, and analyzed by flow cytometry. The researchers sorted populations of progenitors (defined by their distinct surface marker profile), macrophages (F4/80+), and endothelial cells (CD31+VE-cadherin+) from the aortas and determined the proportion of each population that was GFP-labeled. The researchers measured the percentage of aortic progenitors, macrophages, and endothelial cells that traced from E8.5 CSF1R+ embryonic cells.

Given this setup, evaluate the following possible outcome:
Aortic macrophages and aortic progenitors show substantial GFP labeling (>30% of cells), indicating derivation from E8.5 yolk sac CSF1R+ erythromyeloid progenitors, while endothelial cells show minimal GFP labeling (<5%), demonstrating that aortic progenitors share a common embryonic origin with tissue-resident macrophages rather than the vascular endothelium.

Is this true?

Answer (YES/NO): NO